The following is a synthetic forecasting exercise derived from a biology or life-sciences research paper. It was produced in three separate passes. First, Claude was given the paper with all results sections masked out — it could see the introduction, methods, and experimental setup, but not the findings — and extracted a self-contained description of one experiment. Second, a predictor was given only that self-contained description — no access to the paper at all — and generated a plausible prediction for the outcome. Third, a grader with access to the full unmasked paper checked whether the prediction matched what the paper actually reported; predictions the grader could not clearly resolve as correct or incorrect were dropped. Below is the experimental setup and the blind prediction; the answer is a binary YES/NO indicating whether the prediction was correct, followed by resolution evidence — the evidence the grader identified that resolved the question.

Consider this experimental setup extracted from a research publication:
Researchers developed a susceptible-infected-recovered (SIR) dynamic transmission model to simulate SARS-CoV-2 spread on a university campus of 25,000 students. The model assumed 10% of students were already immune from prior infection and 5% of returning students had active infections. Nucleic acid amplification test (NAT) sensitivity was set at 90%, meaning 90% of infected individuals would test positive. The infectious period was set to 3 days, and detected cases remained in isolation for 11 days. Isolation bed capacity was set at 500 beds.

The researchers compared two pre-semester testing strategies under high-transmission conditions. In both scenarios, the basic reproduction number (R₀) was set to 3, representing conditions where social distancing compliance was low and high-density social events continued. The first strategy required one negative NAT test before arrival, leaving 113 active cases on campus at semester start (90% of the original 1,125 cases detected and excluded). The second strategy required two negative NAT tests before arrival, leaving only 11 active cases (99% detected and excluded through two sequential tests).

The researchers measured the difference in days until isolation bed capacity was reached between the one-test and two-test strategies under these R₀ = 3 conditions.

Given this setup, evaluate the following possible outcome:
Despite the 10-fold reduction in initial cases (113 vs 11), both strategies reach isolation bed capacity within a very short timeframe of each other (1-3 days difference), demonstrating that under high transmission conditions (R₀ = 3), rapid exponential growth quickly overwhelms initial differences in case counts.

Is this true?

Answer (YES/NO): YES